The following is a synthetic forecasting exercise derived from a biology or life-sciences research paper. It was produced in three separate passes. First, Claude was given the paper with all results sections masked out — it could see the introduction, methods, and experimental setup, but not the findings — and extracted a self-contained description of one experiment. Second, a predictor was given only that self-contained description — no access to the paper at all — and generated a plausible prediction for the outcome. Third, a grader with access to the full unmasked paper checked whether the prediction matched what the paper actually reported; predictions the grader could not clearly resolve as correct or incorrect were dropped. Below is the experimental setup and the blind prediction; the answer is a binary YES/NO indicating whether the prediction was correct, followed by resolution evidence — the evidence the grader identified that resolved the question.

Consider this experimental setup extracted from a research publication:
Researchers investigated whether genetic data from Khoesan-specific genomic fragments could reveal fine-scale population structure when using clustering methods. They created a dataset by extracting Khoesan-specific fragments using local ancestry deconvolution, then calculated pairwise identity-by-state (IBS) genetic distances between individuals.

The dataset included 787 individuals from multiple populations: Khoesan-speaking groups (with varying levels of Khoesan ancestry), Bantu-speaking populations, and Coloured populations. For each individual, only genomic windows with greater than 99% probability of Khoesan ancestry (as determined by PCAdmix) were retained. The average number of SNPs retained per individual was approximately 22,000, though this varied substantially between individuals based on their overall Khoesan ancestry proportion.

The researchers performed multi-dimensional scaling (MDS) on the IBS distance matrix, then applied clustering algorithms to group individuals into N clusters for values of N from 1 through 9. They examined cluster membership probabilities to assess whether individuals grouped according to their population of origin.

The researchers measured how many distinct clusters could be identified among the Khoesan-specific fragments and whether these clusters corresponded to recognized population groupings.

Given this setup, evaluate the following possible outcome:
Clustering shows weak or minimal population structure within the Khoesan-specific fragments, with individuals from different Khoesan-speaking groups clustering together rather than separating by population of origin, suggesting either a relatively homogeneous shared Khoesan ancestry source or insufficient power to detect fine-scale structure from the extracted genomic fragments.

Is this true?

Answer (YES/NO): NO